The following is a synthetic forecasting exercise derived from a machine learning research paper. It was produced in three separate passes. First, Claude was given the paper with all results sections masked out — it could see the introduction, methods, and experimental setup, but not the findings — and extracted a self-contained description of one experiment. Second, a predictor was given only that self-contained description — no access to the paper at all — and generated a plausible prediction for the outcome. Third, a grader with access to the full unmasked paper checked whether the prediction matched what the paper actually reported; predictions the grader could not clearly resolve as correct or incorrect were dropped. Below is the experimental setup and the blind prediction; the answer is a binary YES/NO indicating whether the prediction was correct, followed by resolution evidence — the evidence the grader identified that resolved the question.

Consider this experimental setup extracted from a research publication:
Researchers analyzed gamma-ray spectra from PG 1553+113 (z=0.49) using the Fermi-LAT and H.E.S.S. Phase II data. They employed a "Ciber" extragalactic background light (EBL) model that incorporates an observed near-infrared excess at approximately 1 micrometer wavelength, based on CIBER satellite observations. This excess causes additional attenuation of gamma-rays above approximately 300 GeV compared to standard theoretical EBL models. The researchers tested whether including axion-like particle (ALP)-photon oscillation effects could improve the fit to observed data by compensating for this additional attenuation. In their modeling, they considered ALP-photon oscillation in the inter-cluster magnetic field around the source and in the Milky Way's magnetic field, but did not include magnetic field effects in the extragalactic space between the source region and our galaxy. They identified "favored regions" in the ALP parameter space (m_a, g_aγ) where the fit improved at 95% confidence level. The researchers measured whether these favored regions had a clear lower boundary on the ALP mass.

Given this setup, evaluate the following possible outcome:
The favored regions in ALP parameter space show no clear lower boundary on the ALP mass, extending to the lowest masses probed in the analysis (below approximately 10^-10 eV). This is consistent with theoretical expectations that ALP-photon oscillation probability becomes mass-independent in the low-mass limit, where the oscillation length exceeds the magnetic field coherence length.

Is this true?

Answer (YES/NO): YES